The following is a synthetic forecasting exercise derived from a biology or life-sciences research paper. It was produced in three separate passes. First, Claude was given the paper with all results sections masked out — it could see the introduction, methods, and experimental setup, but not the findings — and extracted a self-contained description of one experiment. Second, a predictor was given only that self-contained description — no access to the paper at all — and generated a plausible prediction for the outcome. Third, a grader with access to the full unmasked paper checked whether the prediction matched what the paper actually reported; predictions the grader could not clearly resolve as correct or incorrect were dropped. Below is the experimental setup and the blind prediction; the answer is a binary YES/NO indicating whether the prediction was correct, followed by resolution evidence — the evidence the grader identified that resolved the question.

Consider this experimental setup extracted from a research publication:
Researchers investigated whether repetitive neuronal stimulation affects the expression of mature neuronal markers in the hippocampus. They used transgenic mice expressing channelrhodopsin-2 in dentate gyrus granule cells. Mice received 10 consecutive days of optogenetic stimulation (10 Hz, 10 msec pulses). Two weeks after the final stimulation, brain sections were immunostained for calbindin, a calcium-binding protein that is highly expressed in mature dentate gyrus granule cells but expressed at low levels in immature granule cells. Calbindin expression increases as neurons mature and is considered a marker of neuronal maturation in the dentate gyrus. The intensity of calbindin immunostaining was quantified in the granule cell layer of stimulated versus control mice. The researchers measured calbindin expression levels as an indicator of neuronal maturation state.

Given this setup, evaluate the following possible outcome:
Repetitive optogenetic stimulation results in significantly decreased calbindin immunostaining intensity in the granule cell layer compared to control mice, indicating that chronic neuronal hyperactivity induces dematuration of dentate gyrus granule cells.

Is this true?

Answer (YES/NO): YES